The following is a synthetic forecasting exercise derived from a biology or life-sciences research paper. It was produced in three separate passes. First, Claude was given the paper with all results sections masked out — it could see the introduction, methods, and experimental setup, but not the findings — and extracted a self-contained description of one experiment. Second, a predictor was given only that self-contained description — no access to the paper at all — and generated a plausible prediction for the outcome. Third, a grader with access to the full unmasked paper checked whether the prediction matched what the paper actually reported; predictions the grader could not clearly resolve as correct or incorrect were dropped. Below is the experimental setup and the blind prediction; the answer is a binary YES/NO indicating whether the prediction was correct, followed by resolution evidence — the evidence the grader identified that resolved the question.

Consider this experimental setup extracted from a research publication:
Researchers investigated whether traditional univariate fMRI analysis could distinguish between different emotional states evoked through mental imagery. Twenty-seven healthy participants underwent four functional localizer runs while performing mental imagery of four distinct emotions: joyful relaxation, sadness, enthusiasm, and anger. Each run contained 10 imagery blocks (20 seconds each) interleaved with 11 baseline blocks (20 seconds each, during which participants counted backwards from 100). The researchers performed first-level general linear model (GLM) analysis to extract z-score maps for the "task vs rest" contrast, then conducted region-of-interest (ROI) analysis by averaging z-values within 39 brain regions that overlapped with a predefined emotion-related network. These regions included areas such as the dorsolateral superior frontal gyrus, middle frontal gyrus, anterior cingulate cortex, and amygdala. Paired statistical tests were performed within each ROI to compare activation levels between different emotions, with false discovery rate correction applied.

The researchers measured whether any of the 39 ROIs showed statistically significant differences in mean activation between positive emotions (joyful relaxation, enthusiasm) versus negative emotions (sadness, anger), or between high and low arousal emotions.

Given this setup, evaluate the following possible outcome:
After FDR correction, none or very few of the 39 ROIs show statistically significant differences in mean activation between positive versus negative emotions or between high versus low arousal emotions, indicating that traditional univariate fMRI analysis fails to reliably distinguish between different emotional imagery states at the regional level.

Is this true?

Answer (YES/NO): YES